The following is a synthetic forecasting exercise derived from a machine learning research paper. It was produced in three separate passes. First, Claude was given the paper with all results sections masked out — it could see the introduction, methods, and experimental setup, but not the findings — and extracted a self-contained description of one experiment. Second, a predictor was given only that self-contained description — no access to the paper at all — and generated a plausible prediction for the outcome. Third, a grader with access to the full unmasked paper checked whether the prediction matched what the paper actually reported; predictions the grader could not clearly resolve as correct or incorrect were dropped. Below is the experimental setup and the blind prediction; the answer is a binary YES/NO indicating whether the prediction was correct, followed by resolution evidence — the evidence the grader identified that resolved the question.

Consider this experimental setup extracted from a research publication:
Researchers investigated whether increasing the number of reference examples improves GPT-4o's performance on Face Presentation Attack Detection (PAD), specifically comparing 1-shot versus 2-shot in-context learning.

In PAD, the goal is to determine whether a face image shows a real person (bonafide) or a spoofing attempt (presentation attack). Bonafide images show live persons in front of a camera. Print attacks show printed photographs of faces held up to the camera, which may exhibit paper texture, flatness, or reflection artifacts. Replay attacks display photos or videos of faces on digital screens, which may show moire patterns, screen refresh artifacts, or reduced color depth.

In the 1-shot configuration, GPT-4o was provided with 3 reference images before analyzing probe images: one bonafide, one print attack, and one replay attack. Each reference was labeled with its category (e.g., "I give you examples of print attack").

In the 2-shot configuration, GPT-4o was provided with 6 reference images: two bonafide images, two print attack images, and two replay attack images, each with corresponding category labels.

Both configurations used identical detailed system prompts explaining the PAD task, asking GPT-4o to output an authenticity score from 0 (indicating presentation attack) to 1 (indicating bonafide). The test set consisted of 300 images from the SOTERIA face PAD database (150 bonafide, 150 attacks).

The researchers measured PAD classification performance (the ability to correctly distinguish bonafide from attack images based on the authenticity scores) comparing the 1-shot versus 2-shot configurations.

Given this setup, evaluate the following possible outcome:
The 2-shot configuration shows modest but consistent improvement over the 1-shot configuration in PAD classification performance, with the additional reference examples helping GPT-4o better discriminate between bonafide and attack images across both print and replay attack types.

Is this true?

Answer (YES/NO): YES